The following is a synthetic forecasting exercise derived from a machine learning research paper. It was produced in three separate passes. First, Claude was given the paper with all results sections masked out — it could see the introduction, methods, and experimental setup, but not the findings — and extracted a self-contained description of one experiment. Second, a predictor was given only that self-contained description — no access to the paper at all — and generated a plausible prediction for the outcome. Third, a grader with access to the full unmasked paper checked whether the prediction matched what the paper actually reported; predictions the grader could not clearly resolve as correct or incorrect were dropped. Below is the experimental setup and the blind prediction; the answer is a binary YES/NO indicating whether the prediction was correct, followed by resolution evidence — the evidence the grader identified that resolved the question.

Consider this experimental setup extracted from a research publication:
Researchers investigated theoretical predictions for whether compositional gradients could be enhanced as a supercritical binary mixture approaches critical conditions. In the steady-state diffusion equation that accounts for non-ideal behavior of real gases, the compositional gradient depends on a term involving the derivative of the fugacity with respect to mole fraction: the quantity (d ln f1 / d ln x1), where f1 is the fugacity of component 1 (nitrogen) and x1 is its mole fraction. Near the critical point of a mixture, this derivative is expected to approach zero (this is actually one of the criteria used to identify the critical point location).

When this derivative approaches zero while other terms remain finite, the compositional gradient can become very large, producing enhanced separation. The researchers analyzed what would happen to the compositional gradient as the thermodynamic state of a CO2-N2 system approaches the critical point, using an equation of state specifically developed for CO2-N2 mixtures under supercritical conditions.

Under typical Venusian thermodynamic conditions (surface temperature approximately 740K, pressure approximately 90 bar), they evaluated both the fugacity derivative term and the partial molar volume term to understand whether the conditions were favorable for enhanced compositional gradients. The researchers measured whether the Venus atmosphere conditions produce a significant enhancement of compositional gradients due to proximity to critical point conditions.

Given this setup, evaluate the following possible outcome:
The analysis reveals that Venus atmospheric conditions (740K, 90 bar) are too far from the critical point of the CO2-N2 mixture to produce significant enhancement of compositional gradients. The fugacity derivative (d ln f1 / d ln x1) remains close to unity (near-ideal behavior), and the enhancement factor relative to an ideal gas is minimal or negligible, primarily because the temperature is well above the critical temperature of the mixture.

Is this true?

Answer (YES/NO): YES